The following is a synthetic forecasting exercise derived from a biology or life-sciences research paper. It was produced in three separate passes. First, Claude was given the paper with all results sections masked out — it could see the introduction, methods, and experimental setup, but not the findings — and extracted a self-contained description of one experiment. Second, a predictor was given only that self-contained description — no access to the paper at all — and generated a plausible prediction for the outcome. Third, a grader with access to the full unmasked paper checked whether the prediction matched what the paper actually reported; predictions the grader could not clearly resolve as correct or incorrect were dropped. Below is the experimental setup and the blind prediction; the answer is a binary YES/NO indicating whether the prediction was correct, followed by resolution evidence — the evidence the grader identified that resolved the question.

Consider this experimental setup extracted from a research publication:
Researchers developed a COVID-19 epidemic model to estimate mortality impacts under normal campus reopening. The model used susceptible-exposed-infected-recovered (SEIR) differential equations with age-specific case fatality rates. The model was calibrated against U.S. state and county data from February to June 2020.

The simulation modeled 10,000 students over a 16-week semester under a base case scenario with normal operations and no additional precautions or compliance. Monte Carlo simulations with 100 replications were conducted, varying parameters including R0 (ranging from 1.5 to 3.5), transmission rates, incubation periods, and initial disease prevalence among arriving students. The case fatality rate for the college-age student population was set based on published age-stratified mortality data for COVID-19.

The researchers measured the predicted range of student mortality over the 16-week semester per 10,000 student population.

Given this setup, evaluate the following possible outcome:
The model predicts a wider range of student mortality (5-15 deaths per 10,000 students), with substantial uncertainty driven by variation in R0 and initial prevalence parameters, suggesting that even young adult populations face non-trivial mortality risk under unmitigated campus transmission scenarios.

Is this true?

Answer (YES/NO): NO